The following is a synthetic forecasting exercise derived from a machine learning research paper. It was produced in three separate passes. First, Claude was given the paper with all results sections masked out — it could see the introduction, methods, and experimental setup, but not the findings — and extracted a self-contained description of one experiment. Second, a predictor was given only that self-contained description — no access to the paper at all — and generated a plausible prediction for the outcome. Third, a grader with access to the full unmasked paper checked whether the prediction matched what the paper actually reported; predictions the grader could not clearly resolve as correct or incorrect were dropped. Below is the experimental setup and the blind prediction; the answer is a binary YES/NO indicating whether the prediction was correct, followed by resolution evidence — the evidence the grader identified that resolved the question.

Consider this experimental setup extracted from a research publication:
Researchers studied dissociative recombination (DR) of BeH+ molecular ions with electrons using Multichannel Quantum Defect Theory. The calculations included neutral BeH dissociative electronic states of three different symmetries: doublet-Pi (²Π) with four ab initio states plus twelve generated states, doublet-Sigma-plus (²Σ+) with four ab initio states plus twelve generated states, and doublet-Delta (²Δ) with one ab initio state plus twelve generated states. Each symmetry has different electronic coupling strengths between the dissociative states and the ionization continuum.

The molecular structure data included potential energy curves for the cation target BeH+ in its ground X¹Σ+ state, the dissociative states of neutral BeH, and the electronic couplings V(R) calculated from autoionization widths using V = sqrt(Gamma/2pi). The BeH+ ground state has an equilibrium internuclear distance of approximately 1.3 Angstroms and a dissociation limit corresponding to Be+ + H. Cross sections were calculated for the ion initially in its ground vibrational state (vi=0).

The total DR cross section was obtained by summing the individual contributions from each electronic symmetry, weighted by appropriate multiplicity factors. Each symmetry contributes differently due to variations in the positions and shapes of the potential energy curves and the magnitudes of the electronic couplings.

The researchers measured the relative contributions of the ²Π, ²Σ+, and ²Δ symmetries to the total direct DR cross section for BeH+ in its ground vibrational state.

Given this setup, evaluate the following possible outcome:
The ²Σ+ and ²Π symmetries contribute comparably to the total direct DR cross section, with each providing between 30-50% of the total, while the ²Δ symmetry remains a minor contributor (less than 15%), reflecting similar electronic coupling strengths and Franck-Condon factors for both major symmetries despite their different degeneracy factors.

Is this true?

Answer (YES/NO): NO